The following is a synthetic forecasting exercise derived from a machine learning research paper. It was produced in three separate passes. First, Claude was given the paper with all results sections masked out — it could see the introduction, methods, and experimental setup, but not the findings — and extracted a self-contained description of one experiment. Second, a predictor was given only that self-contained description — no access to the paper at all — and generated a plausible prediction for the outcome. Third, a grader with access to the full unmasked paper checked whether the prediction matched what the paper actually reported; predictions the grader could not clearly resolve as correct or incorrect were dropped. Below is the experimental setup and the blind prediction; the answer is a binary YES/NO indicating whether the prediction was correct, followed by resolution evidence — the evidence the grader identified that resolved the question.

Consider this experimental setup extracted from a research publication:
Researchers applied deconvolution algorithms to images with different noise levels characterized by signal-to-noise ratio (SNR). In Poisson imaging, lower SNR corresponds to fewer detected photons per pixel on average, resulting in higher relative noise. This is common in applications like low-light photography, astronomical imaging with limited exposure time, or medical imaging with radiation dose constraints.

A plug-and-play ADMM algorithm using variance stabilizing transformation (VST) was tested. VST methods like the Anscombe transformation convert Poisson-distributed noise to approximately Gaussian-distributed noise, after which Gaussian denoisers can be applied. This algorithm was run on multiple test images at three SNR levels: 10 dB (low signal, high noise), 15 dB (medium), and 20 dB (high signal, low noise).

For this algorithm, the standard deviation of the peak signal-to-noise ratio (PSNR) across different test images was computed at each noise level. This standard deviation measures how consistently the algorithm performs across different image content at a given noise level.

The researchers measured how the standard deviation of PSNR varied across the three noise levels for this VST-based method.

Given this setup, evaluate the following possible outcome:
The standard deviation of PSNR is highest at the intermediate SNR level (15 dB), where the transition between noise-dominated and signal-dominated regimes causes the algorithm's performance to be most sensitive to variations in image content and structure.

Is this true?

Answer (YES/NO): NO